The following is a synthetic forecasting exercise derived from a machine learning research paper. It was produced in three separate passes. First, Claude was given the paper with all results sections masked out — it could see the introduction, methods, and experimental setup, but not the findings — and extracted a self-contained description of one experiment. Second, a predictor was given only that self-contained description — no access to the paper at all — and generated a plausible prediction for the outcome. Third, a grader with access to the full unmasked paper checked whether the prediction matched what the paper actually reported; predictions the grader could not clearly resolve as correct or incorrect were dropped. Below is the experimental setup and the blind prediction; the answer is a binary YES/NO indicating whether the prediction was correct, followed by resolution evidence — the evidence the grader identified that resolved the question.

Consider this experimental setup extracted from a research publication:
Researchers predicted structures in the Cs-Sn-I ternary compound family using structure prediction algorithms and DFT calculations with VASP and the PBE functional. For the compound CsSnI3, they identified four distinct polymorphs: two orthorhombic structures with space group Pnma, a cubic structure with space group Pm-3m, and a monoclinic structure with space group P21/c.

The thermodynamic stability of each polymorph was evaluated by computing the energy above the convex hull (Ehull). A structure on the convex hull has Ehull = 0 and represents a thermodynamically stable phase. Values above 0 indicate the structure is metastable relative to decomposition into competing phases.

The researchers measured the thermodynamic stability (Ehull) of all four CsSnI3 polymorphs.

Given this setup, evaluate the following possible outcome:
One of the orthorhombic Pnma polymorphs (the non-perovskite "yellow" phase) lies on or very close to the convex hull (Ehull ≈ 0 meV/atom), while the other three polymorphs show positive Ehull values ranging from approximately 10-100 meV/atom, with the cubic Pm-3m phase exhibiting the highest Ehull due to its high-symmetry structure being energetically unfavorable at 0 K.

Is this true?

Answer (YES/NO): NO